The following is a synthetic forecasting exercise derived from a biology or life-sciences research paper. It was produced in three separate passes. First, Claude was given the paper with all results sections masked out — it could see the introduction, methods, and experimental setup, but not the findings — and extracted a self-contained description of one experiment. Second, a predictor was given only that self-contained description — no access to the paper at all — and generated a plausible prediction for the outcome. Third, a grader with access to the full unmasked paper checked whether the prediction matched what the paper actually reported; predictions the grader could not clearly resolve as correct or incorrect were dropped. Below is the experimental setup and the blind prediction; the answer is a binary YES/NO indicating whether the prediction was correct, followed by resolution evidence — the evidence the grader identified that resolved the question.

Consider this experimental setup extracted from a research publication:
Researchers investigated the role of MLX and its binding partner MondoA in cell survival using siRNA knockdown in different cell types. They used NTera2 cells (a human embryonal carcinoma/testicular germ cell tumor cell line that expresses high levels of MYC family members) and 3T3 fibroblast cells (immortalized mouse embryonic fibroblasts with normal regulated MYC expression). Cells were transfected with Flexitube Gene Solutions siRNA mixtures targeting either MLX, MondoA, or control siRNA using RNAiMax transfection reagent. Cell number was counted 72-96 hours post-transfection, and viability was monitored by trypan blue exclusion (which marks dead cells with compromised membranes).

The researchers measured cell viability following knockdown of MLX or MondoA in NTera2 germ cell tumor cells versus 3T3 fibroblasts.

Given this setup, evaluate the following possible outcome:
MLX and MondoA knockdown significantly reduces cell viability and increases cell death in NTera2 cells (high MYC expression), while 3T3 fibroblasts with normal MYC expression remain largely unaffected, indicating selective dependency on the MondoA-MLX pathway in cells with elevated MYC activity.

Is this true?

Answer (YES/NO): YES